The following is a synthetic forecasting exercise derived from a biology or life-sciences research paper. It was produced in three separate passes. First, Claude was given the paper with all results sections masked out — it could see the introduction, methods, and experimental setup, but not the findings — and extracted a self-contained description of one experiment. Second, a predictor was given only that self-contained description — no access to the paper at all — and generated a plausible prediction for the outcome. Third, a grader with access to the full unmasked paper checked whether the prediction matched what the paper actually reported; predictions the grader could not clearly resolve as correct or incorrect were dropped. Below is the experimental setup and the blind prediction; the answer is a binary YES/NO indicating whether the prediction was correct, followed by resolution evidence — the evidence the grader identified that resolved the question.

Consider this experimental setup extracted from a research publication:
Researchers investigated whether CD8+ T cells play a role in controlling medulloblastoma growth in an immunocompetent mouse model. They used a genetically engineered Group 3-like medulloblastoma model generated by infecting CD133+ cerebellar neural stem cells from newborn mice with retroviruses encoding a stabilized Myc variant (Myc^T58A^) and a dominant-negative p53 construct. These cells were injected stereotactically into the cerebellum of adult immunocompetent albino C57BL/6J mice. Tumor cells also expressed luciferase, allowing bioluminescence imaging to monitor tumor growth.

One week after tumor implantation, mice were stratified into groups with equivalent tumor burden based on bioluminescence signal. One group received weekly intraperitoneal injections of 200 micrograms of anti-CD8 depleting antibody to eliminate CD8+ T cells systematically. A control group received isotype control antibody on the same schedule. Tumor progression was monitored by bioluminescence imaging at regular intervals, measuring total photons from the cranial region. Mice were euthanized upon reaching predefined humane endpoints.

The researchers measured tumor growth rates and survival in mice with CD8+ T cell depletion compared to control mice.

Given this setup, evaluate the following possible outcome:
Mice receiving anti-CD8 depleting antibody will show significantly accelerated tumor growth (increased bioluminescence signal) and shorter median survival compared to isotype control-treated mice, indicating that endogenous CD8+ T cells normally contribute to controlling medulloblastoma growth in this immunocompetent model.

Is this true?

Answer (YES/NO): YES